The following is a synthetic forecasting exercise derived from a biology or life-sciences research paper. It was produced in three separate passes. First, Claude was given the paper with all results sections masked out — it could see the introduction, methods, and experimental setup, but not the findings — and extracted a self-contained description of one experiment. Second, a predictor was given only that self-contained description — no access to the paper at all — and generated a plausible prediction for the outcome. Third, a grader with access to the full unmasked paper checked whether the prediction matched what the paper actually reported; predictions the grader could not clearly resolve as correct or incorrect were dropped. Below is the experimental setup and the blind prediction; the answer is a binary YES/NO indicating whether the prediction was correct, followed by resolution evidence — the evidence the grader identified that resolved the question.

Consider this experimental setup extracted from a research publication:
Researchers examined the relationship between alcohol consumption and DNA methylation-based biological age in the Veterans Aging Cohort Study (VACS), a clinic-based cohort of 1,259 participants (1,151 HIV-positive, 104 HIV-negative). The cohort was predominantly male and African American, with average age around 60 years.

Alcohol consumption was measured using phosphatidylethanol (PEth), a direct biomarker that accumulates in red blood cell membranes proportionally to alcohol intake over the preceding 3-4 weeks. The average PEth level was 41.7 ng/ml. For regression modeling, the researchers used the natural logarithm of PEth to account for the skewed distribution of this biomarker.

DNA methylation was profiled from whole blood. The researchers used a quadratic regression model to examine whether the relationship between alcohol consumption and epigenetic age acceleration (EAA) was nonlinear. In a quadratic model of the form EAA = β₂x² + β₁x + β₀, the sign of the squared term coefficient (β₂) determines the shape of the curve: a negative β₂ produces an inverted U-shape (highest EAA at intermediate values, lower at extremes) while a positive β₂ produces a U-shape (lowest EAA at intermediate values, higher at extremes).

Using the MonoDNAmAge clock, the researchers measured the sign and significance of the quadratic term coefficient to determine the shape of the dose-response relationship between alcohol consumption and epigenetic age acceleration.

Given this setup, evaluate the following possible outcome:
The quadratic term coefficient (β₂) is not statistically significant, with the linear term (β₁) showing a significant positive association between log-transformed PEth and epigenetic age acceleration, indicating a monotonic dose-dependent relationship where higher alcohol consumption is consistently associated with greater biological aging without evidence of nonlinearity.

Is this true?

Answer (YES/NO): NO